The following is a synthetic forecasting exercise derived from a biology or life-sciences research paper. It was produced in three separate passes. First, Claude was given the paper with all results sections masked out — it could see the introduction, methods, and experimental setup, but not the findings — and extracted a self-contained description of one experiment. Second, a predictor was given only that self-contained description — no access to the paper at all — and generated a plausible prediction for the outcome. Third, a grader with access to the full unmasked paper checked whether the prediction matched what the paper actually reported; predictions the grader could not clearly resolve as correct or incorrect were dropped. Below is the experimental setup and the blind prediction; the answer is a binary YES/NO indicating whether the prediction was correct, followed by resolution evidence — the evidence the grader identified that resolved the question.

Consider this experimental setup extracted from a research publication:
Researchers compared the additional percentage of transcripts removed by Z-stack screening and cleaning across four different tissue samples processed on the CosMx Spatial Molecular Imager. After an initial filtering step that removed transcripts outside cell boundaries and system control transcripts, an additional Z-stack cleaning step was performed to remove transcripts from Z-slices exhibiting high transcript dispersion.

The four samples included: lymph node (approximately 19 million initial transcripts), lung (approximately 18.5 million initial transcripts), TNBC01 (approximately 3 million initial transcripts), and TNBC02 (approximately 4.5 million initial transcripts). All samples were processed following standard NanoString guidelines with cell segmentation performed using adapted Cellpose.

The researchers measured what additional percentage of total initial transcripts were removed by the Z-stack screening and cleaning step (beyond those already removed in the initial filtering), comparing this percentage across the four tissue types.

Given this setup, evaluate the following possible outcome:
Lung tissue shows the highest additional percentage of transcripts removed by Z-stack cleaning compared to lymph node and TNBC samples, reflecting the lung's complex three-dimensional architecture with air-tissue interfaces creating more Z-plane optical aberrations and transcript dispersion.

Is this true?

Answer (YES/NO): NO